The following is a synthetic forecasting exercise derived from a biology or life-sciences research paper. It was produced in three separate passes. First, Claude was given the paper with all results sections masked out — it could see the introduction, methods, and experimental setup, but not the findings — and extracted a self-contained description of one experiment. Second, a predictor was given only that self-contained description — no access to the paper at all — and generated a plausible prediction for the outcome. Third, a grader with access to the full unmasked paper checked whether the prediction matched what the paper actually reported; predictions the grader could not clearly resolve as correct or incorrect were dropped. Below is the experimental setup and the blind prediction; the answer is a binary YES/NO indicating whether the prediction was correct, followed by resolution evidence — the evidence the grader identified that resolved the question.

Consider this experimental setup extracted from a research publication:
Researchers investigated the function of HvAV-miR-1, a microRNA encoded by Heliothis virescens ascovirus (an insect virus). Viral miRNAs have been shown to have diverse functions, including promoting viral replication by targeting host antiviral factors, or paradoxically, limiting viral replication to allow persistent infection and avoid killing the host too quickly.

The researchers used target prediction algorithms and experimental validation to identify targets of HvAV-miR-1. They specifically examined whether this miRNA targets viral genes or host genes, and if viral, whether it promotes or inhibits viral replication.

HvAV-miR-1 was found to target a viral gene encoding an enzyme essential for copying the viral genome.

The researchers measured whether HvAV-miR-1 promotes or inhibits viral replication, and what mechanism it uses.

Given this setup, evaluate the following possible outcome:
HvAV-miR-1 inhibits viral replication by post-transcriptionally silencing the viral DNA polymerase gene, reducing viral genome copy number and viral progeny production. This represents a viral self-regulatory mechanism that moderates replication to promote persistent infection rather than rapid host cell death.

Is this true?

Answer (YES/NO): YES